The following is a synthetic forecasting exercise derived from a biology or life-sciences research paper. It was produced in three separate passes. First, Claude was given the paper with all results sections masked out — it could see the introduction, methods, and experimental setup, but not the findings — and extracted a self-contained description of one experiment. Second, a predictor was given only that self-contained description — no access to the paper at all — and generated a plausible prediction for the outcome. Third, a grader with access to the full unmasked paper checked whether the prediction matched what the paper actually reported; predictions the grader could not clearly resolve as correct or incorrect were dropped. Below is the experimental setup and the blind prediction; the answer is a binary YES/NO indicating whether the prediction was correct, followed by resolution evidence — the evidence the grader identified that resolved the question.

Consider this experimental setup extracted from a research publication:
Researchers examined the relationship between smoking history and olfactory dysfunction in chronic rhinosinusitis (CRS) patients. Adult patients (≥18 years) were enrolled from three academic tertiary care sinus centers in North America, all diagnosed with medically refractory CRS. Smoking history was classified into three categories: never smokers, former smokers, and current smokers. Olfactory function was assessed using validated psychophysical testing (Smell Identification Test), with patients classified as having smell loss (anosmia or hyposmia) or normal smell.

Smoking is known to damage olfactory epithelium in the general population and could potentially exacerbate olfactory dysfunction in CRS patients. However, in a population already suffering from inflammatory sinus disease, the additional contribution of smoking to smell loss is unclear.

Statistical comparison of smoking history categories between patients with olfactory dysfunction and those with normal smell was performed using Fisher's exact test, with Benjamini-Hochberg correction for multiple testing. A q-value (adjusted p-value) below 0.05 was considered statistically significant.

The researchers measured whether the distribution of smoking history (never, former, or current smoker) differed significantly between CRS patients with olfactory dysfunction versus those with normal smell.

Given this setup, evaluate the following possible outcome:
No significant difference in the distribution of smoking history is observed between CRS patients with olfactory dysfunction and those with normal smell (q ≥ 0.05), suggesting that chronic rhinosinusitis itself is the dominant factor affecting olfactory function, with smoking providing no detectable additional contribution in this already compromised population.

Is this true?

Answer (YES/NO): YES